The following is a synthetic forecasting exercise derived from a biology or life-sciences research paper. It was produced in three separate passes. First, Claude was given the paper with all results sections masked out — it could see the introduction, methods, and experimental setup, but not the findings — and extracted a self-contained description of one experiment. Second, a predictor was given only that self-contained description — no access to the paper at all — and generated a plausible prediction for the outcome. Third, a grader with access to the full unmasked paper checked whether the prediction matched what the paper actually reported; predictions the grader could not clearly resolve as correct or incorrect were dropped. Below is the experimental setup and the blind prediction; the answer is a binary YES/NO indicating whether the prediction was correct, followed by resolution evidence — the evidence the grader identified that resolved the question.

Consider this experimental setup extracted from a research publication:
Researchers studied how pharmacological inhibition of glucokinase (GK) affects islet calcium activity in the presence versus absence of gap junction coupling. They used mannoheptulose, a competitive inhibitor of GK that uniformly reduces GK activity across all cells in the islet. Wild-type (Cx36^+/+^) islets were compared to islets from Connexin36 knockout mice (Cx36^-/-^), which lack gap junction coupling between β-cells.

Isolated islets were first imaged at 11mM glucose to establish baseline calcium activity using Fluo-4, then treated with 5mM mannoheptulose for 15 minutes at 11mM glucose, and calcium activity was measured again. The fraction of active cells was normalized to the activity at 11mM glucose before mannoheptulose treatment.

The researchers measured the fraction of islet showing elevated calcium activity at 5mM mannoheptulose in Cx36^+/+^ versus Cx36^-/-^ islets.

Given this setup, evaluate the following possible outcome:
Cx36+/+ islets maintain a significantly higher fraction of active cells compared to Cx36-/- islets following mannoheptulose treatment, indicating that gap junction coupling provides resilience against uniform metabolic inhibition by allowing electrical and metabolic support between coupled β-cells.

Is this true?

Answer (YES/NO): NO